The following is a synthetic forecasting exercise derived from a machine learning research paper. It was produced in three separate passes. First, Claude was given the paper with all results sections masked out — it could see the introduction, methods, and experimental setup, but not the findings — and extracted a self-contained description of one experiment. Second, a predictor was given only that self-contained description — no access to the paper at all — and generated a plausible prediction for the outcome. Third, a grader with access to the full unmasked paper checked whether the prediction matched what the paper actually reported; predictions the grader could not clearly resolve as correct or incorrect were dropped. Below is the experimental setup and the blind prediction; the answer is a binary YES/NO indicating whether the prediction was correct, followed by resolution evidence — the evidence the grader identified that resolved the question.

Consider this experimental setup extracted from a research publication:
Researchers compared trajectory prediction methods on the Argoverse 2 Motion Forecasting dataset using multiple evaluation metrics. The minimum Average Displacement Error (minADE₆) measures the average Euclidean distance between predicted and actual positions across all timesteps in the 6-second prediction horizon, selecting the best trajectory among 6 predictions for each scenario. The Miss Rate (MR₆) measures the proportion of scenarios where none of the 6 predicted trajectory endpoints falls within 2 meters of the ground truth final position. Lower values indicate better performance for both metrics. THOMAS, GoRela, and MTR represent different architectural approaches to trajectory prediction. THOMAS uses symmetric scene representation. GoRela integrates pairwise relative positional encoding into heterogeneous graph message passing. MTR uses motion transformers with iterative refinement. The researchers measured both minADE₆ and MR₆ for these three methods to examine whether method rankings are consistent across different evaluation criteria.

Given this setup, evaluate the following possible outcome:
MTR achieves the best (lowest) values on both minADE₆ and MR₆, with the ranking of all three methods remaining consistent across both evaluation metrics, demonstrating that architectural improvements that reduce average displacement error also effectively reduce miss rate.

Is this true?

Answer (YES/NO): NO